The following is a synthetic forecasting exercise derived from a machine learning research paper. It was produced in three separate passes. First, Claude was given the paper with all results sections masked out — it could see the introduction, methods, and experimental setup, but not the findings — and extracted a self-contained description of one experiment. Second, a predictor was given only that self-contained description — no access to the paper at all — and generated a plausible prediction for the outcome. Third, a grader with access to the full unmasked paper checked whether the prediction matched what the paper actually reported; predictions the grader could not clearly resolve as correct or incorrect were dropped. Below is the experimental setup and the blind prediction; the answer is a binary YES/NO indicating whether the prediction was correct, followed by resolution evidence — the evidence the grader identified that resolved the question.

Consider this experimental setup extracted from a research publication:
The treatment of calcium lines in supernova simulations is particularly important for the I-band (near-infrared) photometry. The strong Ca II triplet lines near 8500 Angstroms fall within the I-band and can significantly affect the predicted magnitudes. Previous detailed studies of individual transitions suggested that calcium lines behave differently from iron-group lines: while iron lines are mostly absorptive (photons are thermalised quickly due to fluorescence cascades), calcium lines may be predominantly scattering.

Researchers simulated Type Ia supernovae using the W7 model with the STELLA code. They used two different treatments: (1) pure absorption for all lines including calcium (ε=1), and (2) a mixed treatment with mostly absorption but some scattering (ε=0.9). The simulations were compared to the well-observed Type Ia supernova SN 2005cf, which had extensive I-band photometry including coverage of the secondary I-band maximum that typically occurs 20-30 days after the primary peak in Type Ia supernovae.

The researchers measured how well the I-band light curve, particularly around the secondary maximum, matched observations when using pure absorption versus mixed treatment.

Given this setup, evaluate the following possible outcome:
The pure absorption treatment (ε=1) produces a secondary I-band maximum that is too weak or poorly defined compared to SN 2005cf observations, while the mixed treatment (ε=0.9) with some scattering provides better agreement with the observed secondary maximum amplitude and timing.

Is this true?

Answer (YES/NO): NO